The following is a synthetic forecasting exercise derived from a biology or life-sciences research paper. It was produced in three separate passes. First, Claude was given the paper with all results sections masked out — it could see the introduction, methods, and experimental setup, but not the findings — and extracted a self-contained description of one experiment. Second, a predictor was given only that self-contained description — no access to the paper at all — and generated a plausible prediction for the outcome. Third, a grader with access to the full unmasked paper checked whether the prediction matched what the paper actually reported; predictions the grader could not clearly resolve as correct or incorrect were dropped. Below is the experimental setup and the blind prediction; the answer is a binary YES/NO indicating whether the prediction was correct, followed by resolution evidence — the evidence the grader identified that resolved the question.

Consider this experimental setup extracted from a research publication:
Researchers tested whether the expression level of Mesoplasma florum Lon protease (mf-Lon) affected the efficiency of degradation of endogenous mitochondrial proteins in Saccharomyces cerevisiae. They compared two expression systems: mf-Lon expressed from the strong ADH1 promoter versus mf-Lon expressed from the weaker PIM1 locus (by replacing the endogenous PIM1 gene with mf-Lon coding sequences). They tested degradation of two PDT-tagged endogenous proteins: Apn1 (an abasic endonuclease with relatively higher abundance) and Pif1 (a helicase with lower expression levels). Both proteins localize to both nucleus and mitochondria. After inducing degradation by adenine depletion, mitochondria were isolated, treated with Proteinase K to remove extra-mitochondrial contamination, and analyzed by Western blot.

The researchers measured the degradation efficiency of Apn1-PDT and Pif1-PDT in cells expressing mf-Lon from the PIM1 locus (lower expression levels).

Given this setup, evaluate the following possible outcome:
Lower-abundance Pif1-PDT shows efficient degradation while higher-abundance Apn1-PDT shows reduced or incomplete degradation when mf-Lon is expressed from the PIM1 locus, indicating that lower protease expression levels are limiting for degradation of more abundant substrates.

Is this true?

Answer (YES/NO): YES